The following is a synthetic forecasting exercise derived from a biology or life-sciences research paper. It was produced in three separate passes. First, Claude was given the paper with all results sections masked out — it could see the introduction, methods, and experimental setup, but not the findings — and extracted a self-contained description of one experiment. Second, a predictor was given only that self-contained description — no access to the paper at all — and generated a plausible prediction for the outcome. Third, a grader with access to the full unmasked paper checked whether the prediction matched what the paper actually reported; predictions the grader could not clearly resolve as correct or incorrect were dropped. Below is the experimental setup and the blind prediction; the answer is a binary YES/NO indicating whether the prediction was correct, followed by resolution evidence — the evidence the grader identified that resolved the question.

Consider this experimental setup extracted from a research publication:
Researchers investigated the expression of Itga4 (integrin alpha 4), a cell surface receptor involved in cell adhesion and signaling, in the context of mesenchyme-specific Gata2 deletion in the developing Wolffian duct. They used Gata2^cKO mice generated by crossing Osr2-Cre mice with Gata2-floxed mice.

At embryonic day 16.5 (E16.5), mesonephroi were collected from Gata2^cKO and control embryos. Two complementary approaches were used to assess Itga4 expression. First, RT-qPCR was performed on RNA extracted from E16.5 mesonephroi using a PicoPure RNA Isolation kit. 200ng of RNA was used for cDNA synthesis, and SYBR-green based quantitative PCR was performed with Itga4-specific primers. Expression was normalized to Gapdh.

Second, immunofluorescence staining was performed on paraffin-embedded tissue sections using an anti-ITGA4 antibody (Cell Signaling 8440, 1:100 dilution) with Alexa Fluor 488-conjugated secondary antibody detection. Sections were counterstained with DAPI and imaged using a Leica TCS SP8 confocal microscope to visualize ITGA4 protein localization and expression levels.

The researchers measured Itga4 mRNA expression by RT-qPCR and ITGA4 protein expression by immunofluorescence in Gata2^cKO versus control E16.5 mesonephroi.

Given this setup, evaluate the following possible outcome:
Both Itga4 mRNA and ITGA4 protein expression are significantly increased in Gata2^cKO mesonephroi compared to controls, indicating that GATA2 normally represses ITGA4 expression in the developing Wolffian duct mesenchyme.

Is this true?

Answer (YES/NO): NO